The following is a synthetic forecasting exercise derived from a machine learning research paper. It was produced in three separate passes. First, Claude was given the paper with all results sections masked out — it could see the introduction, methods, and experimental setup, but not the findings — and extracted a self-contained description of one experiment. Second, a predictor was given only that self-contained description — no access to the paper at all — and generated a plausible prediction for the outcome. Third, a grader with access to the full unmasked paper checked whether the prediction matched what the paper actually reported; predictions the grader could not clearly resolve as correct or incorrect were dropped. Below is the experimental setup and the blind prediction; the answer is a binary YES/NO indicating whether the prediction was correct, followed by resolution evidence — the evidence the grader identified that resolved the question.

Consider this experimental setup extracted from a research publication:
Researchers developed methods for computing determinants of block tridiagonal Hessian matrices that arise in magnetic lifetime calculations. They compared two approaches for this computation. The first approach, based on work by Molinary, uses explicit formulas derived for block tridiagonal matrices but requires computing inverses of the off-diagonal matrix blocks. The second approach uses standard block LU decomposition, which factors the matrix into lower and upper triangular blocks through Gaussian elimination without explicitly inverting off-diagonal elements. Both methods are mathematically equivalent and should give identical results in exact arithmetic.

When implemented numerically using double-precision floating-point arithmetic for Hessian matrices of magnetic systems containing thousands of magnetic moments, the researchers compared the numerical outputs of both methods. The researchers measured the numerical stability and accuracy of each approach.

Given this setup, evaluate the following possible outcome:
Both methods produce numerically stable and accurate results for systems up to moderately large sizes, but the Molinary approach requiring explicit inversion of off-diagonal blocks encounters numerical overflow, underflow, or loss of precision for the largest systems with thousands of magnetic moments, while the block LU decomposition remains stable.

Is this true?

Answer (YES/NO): NO